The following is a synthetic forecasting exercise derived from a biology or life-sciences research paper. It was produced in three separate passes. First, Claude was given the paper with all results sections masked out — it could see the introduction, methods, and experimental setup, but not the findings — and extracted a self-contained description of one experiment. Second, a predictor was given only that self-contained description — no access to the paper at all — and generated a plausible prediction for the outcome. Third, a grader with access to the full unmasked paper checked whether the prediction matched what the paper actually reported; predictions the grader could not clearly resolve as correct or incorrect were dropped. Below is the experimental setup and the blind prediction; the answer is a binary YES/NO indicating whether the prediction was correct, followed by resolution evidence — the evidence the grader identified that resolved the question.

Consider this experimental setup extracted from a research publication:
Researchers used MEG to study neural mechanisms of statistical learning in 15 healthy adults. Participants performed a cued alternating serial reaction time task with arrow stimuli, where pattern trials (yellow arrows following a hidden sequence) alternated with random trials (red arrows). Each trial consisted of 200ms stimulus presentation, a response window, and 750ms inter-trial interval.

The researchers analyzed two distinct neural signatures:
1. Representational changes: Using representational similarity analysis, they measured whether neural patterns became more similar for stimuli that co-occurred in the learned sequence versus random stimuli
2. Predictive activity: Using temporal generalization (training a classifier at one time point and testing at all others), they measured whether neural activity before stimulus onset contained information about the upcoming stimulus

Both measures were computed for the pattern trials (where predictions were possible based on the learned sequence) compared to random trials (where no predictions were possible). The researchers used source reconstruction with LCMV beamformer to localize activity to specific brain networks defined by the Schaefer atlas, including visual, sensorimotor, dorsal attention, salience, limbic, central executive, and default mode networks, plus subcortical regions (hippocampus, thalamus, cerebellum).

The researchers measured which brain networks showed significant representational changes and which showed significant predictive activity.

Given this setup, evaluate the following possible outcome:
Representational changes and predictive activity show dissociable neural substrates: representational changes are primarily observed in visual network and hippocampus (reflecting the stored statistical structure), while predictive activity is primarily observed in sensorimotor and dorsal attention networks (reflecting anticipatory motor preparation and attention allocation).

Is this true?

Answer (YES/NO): NO